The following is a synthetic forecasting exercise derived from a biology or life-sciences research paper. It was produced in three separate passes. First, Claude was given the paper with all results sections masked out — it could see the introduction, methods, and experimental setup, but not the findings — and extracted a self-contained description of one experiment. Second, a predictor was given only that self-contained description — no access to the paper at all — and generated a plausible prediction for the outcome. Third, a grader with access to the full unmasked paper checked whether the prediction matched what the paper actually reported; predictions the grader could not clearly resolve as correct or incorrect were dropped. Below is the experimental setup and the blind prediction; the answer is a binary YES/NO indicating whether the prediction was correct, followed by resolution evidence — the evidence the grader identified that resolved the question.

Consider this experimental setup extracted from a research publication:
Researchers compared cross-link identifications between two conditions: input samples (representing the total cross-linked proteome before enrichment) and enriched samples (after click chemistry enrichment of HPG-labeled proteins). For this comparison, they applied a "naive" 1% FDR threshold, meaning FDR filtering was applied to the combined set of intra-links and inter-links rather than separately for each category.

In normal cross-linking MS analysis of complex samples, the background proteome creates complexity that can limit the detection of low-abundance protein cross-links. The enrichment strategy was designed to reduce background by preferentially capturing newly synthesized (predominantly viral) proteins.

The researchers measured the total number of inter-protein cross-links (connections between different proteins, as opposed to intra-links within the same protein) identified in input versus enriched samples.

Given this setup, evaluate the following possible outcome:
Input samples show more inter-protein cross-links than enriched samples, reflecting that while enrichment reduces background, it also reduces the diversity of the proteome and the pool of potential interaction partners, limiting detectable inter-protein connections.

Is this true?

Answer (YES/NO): NO